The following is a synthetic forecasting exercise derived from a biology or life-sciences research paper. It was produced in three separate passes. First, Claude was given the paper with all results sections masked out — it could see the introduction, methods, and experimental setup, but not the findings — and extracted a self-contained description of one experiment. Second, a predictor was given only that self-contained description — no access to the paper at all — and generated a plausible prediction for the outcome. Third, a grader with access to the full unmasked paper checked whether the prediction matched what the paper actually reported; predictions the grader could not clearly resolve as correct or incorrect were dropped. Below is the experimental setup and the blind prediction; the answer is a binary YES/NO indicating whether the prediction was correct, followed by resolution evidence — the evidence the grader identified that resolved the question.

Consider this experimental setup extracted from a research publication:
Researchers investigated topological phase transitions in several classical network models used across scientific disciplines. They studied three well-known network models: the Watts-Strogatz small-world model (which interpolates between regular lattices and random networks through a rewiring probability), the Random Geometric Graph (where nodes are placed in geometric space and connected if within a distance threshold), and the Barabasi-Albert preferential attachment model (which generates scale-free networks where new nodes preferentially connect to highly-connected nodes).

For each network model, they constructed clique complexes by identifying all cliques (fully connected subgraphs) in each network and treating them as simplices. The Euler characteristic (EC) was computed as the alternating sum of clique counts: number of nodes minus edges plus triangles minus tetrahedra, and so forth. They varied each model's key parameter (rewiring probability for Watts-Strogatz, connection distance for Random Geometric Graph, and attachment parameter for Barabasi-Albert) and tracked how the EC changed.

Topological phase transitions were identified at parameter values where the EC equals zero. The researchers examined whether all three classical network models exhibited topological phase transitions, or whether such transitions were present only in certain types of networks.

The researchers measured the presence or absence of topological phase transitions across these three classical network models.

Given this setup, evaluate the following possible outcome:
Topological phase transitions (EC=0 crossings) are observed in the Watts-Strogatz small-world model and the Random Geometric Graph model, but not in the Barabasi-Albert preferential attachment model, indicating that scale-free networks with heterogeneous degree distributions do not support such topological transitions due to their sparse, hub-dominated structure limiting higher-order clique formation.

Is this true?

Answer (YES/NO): NO